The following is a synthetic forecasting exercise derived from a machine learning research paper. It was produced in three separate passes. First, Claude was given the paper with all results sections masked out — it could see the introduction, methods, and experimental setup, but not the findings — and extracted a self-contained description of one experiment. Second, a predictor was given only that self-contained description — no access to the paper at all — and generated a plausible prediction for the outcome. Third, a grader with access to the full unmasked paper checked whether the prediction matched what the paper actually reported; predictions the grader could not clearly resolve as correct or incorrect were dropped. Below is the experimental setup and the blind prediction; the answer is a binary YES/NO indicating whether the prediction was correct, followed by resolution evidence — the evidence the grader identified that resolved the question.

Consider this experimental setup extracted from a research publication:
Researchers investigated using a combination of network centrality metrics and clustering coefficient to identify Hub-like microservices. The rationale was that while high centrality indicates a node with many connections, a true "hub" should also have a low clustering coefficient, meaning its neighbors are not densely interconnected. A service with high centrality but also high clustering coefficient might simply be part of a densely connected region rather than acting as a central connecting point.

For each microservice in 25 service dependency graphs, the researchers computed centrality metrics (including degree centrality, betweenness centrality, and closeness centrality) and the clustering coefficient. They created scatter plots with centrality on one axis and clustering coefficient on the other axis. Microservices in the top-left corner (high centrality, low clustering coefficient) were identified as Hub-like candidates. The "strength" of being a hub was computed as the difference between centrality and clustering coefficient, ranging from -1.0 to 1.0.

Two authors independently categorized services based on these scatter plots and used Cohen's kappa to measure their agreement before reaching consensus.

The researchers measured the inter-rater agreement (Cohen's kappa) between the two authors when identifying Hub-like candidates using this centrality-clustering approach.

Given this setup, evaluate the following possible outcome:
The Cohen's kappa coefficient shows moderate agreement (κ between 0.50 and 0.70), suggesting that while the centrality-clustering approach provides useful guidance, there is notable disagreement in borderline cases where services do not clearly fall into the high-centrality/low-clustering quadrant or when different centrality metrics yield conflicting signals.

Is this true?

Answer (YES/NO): NO